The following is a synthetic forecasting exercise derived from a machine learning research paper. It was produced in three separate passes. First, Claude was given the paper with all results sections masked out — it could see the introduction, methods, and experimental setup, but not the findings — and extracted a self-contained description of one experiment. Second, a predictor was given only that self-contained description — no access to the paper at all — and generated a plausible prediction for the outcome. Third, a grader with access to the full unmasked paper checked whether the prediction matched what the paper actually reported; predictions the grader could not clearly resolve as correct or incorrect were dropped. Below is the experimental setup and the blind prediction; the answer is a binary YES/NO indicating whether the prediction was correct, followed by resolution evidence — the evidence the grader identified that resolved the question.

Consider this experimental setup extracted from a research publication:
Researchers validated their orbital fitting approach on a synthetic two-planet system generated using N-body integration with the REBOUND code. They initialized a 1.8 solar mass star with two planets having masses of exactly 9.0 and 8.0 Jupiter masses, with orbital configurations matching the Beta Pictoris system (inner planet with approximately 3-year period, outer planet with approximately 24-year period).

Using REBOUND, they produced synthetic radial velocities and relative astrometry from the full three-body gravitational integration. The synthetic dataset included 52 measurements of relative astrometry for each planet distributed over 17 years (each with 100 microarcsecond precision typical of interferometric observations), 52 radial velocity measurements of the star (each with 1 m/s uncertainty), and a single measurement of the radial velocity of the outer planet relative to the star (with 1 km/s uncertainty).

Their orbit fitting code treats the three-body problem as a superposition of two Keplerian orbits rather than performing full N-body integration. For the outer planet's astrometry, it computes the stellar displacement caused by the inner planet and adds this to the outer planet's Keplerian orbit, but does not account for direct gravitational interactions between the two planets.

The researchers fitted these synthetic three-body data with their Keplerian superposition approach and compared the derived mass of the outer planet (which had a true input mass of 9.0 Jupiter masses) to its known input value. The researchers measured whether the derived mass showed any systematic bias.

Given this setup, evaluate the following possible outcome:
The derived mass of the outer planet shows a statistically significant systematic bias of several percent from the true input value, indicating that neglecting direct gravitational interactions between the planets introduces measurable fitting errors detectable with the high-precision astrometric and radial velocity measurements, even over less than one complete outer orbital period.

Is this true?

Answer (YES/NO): NO